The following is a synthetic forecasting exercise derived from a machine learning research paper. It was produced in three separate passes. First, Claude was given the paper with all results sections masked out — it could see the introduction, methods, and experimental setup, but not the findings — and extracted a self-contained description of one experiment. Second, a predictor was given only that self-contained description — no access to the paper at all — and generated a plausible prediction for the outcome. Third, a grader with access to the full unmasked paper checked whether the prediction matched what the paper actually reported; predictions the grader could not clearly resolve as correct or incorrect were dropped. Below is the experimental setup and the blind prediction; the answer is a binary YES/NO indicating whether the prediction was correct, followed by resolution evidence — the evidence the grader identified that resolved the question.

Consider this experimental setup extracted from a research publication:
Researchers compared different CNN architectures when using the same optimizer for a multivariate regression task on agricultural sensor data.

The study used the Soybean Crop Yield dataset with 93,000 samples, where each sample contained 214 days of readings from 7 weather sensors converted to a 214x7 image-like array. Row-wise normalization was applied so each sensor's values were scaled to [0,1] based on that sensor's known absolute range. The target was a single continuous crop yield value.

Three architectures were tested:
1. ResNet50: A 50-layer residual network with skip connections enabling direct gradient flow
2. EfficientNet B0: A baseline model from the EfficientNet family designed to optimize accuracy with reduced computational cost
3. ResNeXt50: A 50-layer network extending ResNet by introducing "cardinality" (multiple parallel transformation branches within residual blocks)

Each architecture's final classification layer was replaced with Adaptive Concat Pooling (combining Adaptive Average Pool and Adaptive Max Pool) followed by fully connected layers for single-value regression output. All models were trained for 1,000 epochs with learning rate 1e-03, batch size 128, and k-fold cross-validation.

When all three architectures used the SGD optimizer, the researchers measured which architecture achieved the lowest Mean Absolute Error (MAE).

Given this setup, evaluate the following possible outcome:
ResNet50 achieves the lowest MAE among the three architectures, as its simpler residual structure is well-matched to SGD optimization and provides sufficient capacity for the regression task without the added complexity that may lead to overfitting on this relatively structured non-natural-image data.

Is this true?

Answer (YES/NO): NO